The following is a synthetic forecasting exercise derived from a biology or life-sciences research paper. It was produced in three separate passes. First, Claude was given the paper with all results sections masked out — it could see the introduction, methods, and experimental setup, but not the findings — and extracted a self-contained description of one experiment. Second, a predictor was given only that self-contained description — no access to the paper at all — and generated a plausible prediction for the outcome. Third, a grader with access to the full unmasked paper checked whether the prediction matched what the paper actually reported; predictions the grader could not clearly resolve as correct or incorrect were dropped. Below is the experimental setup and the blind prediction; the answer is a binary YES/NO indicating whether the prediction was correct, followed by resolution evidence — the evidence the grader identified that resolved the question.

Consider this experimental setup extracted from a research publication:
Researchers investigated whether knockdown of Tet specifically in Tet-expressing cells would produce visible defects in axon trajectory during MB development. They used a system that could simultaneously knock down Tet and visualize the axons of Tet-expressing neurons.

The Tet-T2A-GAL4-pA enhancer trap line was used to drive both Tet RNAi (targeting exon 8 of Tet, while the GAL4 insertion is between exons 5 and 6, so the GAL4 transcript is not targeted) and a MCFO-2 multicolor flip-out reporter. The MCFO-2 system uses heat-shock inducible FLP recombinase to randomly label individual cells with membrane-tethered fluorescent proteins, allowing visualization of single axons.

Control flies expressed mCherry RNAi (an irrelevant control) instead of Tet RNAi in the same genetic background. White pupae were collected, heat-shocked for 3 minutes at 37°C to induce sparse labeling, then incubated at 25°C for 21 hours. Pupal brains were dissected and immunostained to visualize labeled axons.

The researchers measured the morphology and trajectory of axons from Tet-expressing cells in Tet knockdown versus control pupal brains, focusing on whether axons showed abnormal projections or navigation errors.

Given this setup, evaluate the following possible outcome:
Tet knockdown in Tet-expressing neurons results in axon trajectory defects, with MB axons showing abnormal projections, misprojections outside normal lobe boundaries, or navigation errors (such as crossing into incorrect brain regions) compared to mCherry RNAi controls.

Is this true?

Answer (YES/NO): YES